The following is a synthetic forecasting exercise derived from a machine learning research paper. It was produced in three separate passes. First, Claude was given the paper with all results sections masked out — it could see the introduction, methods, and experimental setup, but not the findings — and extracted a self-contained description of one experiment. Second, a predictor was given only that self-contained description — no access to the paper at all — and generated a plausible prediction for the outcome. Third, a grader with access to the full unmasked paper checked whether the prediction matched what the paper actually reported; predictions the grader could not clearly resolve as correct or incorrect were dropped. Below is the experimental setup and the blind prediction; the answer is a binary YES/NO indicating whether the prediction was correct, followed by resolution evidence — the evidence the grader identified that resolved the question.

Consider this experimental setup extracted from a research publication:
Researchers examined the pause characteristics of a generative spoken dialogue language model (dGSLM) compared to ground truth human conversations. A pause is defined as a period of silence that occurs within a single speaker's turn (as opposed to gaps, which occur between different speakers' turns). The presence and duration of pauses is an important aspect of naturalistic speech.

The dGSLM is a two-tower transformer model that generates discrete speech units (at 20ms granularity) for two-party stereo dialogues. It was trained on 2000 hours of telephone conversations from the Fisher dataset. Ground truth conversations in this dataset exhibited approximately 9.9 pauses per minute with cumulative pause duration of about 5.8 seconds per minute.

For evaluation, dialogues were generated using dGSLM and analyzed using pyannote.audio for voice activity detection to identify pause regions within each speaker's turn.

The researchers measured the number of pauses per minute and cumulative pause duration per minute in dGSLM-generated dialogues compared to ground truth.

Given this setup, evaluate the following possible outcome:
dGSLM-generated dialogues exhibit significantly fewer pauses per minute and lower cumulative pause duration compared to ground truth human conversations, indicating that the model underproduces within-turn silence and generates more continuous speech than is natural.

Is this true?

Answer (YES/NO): NO